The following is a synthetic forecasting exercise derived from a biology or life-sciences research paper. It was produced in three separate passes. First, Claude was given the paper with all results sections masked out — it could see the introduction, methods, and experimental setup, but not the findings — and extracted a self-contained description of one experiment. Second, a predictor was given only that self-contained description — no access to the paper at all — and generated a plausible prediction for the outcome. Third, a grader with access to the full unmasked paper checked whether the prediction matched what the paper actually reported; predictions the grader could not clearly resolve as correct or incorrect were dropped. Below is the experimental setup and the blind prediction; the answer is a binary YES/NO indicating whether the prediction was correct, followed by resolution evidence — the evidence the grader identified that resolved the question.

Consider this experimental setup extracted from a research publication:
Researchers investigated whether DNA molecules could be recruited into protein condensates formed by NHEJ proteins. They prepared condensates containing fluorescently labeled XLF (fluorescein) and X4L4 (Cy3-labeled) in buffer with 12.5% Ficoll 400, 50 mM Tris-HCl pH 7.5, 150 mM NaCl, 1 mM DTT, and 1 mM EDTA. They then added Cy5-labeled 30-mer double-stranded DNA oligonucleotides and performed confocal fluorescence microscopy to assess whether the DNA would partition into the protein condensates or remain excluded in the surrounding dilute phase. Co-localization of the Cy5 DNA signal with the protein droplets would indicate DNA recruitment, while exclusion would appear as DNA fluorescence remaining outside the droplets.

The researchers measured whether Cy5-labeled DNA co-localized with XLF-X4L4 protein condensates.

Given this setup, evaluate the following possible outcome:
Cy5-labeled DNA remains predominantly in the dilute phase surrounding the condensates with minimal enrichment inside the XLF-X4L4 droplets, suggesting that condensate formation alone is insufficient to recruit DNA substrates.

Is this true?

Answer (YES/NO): NO